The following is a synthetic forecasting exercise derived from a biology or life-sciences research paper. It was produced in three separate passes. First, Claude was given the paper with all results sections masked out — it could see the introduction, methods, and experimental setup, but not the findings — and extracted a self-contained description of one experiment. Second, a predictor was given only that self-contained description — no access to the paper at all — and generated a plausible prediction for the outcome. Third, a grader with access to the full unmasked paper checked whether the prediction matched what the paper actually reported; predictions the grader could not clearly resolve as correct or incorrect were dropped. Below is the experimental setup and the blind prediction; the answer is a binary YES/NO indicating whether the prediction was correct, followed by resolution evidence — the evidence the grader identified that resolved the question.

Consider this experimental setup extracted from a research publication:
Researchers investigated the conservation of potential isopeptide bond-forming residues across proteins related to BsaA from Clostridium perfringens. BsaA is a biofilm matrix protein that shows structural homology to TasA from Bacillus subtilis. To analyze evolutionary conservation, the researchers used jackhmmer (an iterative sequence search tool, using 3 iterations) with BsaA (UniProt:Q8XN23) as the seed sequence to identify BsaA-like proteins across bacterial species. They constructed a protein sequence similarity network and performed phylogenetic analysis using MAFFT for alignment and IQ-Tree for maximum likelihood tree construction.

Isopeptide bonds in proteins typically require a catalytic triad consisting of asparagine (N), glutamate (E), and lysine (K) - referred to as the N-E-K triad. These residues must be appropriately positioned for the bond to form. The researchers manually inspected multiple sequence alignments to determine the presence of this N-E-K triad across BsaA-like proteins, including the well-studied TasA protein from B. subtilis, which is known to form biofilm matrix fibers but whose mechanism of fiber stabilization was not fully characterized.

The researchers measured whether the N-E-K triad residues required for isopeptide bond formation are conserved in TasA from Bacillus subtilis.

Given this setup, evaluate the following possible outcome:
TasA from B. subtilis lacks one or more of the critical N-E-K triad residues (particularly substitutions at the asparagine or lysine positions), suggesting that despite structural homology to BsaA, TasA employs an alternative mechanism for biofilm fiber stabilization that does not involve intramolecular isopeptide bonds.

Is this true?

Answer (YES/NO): YES